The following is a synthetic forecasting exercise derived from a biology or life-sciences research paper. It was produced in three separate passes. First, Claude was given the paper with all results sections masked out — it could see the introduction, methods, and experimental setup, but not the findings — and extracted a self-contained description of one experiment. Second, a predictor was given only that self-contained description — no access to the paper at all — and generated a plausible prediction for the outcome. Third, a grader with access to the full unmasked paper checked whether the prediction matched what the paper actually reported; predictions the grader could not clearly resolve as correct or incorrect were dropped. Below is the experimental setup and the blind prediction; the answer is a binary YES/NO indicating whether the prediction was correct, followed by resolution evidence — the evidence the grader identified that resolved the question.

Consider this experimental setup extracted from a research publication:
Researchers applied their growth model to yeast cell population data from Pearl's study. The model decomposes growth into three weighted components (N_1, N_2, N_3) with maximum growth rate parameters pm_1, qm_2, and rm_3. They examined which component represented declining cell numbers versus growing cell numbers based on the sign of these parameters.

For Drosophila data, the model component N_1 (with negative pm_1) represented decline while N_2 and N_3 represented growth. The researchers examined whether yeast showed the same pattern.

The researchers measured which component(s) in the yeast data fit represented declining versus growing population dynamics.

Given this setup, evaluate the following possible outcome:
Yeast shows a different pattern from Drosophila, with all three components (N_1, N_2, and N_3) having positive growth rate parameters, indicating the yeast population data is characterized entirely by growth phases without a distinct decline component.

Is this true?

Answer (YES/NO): NO